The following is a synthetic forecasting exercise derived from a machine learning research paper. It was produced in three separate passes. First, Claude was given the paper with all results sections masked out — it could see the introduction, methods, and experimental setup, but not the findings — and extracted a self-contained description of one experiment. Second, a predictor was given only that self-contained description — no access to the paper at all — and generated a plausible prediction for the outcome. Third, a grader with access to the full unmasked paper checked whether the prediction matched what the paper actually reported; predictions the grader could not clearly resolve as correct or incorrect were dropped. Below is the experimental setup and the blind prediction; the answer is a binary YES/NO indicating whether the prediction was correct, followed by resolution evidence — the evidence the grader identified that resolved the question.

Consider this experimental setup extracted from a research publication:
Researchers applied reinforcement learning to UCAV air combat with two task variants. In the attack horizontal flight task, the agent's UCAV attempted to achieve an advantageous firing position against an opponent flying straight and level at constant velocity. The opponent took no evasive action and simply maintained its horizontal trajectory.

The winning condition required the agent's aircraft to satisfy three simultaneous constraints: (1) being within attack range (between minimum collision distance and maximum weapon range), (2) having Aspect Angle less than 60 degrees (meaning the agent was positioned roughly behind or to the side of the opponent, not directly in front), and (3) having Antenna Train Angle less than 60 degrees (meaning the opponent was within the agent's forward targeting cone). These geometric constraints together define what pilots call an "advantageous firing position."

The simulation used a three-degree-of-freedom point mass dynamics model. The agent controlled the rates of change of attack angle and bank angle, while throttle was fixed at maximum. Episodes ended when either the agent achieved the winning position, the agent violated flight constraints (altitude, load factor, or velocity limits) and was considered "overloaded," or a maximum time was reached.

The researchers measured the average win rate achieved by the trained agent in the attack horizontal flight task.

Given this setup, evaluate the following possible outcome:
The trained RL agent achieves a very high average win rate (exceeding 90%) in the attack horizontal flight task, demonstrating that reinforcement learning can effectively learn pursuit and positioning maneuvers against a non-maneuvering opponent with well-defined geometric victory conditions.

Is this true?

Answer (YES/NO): YES